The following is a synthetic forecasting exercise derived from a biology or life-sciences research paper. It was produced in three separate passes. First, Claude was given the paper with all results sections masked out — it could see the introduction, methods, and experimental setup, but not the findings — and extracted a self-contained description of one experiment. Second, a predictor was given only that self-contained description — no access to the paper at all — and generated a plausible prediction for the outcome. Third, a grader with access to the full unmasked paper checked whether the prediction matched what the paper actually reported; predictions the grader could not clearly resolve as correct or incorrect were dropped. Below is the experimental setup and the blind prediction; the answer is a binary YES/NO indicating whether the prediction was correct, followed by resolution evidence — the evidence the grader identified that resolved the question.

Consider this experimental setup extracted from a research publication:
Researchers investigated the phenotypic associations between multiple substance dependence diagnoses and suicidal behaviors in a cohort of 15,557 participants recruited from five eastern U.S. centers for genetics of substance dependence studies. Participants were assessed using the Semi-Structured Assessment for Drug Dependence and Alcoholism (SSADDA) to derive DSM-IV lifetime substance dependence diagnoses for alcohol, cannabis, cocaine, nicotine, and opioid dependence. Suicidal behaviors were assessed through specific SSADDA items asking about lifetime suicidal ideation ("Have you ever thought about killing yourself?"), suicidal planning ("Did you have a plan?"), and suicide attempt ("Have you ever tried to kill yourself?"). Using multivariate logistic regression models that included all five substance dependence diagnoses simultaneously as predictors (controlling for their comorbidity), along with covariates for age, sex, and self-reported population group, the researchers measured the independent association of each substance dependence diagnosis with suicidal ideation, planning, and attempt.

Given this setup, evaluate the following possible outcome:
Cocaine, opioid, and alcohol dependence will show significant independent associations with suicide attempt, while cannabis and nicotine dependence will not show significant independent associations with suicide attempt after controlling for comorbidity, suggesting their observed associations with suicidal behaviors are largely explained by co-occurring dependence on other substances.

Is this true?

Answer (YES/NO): NO